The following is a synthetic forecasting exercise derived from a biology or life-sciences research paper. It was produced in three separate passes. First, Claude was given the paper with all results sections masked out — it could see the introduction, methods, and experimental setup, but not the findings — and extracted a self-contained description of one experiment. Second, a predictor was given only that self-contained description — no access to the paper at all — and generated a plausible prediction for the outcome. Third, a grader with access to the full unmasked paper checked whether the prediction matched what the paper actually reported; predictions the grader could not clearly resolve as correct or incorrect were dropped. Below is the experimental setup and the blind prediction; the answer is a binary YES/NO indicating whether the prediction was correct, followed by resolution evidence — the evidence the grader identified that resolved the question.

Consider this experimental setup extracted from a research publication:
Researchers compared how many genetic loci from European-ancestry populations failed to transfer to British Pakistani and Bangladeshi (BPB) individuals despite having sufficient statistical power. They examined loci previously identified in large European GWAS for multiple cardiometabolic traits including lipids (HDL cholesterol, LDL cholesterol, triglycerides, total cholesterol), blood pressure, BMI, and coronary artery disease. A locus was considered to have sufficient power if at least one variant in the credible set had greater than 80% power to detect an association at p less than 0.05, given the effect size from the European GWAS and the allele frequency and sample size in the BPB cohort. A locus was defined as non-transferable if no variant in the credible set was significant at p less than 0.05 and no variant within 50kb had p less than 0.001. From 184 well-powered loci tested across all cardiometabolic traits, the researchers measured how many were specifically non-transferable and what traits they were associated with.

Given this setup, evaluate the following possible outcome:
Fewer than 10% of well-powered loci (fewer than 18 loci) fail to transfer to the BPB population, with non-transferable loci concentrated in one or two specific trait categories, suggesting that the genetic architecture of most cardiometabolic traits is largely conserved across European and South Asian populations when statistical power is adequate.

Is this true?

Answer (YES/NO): YES